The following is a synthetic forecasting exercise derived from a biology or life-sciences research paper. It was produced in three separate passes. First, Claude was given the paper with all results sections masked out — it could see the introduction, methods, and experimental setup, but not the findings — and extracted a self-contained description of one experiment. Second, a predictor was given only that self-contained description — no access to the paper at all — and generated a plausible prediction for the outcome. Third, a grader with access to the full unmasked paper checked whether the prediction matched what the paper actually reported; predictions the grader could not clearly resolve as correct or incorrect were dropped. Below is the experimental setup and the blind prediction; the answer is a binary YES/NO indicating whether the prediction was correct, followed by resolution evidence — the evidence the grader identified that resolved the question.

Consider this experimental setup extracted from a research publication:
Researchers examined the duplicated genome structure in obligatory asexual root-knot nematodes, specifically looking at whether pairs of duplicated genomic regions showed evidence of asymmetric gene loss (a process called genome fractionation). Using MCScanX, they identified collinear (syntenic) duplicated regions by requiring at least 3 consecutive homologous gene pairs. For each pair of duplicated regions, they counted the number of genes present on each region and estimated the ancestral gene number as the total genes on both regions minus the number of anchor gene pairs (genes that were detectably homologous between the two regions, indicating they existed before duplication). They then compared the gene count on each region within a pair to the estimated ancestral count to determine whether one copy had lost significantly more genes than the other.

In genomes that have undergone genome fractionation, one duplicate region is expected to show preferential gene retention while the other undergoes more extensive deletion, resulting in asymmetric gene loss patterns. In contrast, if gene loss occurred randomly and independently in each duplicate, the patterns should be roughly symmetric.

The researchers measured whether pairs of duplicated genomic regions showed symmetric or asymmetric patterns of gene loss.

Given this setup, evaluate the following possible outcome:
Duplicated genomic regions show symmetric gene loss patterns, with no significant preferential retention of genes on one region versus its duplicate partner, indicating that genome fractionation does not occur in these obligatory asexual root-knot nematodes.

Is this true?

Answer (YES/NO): NO